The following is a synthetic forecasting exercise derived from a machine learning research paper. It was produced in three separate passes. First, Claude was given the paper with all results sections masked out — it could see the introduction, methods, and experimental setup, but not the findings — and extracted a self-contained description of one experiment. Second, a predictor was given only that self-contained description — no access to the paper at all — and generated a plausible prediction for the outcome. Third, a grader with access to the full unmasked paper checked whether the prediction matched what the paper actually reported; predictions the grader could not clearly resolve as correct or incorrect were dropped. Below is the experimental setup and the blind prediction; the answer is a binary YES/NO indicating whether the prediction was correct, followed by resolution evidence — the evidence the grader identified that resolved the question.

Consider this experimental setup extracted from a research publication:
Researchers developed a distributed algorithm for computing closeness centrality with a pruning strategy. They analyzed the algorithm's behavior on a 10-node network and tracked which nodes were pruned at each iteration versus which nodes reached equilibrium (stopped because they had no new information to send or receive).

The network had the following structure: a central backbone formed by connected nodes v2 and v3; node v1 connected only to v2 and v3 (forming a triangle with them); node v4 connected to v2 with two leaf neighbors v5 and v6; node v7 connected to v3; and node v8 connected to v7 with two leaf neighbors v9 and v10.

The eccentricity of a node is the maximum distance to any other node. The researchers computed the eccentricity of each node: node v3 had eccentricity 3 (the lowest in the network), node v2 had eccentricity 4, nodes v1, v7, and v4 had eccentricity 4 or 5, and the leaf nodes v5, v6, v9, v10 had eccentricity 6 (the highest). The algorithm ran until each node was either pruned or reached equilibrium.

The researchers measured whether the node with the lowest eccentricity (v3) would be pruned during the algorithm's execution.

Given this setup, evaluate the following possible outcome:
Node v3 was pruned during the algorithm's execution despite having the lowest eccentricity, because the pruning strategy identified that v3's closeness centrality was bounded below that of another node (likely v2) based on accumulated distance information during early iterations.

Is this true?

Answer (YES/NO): NO